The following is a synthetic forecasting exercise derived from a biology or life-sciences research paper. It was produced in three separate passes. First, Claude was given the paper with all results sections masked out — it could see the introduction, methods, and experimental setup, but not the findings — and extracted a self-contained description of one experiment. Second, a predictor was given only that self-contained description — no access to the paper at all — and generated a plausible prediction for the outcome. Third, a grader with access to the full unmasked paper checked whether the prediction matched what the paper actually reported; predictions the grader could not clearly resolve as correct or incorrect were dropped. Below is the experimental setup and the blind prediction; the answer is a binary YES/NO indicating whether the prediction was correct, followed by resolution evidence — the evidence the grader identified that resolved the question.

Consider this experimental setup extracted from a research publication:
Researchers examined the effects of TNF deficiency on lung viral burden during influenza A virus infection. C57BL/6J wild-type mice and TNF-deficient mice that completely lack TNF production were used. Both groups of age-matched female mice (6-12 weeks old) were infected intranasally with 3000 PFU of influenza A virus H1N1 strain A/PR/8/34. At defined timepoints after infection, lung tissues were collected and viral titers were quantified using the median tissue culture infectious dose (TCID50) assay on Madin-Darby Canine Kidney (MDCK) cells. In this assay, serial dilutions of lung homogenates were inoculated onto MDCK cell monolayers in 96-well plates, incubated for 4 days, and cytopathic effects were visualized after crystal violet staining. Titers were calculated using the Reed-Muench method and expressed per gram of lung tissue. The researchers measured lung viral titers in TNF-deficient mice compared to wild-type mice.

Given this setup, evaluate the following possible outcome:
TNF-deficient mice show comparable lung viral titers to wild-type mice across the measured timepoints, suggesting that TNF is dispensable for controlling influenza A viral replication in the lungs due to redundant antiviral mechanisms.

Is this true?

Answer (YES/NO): YES